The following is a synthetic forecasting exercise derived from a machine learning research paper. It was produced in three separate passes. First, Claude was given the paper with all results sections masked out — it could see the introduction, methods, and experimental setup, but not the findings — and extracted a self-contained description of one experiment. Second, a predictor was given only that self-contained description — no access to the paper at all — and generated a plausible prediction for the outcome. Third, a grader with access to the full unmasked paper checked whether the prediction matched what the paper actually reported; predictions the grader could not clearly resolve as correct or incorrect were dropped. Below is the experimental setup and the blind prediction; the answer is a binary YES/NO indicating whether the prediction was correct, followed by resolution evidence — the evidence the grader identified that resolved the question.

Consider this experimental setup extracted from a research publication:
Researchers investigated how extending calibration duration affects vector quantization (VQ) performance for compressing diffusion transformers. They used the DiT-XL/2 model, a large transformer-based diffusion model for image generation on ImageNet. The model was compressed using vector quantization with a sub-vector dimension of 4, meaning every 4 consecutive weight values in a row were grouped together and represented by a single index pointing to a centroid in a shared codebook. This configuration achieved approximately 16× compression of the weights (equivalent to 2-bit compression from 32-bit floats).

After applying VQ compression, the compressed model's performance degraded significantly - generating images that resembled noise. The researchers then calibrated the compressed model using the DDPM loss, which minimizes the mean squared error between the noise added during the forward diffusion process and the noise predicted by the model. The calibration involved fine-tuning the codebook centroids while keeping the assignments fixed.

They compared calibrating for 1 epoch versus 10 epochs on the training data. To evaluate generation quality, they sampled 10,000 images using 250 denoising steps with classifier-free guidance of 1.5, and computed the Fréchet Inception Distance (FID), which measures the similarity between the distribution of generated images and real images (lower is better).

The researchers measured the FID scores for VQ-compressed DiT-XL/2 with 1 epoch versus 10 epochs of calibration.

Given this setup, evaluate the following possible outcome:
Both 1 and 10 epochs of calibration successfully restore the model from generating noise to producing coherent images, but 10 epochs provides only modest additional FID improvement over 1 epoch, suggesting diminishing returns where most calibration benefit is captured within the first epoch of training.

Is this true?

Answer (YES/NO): YES